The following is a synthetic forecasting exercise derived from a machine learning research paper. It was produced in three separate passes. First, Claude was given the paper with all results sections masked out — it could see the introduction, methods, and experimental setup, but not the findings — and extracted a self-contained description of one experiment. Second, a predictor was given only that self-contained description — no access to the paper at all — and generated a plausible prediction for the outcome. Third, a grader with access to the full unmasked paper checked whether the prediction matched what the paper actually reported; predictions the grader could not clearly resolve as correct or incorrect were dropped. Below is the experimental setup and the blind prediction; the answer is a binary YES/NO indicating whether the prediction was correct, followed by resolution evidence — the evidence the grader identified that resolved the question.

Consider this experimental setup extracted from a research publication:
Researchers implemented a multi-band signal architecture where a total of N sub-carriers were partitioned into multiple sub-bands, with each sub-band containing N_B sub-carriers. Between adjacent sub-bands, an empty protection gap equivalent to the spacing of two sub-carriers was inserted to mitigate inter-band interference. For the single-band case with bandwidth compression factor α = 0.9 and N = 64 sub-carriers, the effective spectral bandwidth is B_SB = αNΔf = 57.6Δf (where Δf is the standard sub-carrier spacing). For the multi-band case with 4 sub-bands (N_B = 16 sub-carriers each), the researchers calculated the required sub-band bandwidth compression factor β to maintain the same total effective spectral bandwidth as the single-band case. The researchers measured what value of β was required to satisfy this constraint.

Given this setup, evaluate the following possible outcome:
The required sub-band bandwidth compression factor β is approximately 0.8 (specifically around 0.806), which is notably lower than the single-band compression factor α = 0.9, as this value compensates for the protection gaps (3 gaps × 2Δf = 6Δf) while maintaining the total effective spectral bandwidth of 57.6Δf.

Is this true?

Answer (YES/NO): NO